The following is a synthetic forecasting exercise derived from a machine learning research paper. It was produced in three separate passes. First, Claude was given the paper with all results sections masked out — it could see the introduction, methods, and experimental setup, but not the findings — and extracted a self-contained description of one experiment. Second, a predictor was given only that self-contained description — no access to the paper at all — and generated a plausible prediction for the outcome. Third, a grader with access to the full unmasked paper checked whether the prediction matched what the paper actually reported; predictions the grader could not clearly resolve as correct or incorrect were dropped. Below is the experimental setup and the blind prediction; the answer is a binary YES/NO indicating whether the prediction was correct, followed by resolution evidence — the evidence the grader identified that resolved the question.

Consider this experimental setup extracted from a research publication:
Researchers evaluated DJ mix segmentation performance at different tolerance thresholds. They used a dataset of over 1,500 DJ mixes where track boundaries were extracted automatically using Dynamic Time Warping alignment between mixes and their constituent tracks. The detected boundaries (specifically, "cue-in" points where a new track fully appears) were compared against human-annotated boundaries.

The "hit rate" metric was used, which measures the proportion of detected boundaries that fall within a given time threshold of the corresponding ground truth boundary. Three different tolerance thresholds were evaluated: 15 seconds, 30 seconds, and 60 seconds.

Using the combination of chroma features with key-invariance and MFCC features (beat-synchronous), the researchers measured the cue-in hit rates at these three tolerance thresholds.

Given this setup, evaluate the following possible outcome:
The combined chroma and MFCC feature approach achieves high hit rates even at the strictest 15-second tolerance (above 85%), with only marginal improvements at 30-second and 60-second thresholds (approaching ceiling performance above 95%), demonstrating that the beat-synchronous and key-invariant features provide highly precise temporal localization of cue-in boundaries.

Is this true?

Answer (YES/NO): NO